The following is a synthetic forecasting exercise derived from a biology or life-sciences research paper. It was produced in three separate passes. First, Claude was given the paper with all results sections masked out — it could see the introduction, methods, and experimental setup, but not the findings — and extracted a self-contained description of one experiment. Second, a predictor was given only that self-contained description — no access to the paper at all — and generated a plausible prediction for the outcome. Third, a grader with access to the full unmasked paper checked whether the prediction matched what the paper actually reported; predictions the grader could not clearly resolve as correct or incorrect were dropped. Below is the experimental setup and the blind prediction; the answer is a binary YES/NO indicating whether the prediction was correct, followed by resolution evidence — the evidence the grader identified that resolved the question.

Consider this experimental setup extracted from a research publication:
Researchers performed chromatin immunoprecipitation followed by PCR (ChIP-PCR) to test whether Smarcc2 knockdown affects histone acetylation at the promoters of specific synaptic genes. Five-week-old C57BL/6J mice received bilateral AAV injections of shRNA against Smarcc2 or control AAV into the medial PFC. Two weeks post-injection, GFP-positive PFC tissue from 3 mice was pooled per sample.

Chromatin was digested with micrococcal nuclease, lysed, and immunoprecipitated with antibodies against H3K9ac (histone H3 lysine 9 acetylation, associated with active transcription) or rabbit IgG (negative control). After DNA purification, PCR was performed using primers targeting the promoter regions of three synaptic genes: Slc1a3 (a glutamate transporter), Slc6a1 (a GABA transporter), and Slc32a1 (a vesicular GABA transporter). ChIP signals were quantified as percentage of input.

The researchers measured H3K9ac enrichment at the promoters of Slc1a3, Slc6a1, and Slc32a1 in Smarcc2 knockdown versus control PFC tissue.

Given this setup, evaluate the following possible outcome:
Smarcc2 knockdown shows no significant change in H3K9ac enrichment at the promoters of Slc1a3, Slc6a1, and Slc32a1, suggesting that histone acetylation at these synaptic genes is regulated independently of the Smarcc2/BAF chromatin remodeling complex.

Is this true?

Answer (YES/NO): NO